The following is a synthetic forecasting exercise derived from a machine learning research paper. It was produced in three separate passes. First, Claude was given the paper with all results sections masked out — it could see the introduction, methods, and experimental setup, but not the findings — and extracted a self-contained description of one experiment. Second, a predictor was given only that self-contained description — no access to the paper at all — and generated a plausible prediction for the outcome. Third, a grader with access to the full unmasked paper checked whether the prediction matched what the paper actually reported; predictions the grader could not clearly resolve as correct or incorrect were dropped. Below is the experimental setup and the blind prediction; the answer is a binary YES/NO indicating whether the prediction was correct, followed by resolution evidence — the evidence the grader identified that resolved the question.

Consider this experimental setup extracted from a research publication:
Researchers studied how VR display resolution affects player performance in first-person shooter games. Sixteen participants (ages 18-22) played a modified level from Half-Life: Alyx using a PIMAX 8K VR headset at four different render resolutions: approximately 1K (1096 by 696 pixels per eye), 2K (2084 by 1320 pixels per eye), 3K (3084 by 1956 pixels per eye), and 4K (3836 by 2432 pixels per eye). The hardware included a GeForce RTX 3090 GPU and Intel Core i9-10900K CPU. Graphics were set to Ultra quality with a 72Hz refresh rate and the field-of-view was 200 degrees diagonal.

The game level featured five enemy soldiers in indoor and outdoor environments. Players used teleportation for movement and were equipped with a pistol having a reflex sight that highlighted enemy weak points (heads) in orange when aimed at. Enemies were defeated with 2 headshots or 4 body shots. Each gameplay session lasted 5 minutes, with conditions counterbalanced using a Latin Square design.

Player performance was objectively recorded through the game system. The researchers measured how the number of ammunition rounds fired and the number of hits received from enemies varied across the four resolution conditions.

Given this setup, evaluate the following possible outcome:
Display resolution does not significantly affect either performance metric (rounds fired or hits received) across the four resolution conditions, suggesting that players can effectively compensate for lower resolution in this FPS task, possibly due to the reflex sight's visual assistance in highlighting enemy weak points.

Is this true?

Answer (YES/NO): YES